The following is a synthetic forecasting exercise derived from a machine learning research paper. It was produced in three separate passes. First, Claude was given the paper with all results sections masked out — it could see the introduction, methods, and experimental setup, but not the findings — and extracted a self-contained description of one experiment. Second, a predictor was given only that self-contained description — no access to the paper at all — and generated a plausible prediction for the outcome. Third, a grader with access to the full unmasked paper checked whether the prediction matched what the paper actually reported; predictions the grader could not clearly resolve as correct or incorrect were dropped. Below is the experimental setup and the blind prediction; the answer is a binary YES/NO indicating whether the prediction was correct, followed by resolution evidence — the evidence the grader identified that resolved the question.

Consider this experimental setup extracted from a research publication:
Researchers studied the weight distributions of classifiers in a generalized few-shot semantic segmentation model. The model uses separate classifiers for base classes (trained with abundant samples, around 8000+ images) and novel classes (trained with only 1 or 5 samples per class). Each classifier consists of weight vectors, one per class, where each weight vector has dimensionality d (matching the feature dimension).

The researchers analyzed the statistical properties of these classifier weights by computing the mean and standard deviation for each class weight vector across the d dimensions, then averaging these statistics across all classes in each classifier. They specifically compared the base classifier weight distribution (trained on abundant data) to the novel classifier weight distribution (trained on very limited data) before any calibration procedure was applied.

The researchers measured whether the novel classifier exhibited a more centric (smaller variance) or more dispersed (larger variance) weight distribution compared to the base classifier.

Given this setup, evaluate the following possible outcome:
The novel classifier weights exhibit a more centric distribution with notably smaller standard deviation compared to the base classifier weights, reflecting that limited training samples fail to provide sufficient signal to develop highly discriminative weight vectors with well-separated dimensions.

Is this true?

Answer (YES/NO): NO